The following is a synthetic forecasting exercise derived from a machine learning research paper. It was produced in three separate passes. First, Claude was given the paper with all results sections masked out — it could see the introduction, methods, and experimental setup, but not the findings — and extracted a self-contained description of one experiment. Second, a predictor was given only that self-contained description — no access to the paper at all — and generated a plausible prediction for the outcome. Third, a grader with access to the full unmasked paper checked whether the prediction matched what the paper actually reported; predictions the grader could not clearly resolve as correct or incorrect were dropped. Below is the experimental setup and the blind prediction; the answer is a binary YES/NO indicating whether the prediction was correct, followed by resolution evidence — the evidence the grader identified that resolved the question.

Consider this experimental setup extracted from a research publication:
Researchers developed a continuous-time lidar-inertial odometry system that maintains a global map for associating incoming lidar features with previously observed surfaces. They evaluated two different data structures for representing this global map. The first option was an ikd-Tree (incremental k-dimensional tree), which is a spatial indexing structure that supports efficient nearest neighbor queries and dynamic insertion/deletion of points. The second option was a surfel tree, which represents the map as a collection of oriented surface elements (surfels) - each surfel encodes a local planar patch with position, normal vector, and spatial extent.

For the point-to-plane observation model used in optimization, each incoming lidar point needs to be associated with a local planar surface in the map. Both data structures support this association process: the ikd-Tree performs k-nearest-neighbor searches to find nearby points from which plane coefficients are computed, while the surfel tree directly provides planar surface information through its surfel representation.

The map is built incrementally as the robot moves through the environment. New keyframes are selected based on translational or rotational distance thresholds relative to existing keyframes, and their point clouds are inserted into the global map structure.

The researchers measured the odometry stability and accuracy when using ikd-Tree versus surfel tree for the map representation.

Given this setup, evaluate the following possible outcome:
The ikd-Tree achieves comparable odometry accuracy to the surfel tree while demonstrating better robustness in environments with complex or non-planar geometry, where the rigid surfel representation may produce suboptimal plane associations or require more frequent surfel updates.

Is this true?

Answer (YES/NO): NO